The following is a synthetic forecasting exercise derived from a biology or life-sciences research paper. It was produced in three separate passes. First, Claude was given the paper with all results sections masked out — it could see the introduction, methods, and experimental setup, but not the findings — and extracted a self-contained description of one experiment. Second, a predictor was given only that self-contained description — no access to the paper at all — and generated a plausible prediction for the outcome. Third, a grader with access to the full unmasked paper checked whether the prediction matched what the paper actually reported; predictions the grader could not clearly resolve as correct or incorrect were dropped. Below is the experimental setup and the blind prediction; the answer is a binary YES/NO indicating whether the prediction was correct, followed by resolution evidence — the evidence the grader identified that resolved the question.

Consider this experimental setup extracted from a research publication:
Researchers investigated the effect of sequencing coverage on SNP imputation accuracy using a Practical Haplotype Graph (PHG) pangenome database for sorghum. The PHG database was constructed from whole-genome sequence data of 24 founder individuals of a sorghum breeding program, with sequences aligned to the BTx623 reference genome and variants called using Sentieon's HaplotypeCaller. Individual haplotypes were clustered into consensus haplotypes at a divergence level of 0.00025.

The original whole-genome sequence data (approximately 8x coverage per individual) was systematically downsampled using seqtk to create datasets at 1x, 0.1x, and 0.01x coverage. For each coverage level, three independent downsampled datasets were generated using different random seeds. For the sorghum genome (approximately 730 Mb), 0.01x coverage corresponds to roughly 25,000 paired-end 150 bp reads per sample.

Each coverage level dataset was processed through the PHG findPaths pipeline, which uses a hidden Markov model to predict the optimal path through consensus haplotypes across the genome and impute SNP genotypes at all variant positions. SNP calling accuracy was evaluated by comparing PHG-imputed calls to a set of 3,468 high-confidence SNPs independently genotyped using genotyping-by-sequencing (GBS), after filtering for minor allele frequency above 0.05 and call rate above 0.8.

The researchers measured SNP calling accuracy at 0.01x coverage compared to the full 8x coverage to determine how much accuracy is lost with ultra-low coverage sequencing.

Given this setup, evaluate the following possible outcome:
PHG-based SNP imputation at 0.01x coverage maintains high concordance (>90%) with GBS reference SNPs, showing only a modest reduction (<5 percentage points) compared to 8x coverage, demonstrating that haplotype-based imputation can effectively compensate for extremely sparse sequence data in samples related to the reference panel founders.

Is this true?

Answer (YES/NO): YES